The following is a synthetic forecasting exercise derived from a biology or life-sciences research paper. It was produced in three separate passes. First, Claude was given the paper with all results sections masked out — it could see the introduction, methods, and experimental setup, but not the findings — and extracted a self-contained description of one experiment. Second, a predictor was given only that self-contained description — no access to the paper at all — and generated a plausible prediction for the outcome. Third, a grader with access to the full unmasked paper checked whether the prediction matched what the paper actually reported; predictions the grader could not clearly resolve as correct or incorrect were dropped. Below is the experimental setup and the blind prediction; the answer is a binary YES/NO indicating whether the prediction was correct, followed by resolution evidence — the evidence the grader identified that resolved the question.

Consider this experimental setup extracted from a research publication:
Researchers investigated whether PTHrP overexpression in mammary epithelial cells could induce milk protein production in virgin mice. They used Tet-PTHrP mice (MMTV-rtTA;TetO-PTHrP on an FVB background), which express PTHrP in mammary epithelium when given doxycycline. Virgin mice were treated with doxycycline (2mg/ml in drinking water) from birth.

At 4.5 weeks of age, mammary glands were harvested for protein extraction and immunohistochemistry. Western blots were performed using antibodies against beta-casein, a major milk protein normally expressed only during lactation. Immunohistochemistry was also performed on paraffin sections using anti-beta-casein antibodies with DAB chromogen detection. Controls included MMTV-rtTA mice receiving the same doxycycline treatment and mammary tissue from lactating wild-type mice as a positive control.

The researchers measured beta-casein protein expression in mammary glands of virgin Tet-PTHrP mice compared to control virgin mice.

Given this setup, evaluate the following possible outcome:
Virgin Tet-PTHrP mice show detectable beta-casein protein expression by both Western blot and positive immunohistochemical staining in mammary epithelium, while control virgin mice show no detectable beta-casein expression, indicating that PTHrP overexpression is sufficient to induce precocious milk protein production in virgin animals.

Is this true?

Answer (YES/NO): YES